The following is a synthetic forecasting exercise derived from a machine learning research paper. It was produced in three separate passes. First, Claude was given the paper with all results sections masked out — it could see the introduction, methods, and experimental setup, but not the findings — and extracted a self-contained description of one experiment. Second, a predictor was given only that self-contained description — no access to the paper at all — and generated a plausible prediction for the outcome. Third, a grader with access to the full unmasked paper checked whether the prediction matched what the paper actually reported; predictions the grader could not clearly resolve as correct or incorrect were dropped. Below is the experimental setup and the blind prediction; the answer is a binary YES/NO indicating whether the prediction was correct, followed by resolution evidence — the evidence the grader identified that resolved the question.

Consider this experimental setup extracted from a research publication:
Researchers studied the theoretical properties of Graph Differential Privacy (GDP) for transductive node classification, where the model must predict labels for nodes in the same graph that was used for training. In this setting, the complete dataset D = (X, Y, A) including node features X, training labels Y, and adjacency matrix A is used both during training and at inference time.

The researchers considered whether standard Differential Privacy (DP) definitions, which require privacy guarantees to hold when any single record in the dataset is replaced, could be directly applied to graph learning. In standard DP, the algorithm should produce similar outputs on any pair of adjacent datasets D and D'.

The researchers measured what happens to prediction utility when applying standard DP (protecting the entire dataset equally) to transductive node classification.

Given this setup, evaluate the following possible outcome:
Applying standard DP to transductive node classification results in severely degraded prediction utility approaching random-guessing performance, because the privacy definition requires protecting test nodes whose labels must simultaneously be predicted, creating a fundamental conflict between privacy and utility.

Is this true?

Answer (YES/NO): YES